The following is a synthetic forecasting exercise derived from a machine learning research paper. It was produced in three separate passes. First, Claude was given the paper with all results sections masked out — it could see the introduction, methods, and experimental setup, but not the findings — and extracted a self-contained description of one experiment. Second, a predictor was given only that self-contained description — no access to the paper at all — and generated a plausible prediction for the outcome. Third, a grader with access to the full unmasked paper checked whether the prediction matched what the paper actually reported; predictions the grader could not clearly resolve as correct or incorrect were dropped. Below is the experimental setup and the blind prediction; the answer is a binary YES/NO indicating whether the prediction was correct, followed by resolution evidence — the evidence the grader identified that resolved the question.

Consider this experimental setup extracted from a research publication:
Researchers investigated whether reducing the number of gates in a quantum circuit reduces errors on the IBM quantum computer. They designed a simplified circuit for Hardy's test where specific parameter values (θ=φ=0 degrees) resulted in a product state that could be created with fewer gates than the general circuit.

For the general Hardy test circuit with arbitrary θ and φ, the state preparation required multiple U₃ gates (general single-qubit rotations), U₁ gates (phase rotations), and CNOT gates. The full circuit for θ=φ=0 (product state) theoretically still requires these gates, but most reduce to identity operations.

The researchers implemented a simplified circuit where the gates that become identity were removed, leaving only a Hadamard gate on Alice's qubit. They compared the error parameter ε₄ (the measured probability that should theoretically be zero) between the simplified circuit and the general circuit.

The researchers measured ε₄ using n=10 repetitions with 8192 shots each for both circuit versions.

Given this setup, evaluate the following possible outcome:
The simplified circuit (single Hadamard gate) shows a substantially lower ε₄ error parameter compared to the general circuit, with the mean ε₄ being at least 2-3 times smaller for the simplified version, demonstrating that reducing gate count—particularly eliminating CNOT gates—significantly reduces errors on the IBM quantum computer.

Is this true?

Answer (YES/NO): YES